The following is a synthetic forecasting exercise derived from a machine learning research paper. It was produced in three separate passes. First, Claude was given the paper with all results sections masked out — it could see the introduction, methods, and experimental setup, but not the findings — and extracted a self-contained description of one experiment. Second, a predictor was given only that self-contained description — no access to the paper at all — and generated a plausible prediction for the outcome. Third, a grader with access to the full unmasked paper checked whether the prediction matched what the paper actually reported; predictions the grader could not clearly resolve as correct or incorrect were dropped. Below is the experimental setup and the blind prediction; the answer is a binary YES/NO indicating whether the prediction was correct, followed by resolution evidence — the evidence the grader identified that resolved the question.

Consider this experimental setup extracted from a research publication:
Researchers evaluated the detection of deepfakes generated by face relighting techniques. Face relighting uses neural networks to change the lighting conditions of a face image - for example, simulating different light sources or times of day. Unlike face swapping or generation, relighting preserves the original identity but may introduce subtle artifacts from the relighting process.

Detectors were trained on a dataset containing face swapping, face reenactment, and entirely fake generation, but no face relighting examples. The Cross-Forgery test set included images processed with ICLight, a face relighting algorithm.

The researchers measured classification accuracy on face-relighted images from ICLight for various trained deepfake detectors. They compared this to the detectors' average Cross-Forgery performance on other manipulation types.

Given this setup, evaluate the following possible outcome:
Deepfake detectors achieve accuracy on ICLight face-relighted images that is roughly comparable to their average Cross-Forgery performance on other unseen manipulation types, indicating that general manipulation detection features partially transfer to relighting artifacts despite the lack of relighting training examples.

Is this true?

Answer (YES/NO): NO